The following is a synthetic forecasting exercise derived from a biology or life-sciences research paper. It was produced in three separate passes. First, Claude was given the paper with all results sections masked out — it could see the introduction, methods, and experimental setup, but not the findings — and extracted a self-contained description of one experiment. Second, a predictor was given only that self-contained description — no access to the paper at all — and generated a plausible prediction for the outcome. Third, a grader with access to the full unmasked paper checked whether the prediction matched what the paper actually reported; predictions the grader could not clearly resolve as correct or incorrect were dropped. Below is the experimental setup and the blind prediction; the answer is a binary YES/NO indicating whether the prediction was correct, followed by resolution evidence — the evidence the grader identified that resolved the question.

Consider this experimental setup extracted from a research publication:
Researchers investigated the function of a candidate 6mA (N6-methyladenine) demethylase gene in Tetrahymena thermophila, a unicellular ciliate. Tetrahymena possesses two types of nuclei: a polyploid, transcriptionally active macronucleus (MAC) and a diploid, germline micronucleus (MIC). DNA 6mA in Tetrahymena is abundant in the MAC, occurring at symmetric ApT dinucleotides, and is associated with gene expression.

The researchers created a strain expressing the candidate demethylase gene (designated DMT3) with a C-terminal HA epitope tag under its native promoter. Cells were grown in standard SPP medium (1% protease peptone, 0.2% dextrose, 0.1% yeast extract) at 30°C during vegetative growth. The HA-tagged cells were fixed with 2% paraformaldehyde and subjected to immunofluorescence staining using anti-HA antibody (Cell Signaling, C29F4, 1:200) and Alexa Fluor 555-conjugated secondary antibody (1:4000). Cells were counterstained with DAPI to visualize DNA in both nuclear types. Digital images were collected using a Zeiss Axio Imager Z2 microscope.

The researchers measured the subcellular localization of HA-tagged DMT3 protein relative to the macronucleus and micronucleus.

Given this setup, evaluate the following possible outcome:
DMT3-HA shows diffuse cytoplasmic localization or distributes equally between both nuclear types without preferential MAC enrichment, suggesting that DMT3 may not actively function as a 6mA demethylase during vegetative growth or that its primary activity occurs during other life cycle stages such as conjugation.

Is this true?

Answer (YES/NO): NO